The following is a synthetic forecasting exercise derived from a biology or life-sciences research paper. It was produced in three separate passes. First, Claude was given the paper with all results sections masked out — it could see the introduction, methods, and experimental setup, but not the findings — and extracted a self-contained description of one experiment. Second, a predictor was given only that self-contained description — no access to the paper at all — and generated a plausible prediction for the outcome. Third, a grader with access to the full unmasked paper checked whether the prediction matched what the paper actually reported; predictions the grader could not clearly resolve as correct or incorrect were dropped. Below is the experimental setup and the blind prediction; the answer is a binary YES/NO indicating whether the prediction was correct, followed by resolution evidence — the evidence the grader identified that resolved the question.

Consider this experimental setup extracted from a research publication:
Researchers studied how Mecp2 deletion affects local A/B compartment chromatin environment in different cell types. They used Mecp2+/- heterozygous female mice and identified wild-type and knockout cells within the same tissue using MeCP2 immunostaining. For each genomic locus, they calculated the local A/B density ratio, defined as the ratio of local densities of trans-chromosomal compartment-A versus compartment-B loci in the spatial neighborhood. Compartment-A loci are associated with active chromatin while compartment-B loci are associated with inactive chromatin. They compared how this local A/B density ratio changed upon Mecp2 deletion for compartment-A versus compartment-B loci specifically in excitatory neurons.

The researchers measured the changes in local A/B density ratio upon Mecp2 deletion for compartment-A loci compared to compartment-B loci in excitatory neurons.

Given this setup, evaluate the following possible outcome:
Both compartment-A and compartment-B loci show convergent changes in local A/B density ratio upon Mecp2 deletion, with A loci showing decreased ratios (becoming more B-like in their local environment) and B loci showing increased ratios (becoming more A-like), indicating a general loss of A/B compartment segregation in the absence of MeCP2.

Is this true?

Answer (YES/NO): YES